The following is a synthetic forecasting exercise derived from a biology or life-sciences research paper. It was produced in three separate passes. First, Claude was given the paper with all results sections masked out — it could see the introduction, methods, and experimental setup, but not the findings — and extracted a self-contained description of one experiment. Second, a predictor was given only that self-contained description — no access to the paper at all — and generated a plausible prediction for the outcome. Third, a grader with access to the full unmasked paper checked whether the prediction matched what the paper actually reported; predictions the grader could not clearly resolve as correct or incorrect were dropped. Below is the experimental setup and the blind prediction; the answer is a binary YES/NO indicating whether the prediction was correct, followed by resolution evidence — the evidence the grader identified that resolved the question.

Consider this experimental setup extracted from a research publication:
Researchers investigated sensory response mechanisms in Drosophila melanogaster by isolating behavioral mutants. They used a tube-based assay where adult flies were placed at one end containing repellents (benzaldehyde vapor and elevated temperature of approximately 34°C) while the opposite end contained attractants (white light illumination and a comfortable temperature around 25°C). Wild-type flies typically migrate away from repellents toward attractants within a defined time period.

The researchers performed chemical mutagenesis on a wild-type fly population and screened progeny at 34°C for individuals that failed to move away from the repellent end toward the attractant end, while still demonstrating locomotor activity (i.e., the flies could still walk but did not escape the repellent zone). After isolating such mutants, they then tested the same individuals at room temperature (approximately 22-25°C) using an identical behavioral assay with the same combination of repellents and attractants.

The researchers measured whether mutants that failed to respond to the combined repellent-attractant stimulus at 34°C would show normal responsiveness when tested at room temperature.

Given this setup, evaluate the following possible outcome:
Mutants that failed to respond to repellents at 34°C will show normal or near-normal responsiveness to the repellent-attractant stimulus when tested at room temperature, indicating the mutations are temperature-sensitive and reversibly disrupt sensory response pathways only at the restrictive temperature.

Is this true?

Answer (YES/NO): NO